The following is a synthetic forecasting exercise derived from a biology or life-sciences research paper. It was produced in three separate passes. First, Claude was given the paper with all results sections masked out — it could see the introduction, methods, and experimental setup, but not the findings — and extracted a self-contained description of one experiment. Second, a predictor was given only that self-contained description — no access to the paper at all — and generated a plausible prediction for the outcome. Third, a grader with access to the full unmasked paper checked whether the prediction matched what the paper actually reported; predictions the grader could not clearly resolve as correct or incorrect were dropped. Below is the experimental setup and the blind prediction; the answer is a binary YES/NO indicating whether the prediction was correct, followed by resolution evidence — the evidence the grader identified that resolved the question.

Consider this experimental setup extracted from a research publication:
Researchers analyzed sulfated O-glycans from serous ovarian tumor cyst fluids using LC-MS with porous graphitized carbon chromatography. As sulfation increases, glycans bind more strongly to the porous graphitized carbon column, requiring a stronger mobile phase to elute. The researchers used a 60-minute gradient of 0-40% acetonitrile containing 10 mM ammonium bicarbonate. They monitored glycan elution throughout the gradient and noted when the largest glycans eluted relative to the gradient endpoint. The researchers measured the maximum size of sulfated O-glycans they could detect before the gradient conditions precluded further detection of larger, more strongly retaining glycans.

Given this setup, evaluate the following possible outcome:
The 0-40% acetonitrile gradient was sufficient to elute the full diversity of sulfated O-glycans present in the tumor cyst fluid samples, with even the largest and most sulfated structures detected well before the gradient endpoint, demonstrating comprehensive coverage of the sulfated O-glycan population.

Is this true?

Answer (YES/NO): NO